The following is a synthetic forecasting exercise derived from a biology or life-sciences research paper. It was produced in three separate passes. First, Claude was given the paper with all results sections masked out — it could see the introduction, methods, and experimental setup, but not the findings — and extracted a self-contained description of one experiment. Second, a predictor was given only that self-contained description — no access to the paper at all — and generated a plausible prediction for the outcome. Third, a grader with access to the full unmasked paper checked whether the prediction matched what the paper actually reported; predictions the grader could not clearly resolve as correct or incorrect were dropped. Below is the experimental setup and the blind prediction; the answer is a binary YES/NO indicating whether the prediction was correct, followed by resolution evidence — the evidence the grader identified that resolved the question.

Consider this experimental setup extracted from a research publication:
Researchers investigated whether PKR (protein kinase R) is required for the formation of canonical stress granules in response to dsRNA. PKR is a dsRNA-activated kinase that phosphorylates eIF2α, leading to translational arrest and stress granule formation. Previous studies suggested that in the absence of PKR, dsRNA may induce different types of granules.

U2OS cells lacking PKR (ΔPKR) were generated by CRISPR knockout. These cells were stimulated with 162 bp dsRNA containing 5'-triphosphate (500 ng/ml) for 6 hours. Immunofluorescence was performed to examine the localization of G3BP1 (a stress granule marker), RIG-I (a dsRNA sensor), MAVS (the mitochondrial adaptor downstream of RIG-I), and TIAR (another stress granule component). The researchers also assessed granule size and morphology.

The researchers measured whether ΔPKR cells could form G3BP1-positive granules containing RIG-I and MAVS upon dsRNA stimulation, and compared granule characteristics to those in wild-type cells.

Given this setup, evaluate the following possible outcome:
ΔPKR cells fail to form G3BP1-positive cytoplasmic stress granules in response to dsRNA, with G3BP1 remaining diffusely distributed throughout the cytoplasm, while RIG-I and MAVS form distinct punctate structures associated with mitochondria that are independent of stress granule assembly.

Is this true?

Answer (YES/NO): NO